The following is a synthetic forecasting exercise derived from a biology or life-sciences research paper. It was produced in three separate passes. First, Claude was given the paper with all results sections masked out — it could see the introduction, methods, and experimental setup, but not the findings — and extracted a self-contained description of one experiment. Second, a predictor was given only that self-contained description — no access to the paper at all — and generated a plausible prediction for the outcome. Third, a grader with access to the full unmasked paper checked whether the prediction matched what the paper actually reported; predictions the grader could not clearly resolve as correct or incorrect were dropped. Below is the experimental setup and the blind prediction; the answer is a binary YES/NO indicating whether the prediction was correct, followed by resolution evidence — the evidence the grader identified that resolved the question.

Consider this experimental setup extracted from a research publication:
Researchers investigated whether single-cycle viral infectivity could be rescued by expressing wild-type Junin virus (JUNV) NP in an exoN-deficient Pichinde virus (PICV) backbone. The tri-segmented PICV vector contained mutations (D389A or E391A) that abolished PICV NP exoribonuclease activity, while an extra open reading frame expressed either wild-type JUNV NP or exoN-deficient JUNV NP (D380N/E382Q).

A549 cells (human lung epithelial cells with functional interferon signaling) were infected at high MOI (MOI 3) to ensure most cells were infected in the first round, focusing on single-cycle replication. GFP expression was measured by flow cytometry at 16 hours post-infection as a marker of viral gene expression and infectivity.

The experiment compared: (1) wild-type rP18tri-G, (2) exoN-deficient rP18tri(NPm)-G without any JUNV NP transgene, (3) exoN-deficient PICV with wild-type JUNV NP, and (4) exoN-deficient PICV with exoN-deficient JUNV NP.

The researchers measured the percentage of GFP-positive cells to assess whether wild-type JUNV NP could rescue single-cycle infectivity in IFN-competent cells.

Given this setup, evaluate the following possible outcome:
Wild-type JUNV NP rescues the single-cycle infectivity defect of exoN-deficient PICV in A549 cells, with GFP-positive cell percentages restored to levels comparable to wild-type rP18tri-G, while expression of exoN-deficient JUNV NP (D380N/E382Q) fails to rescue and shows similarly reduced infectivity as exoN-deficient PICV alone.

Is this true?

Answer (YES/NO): NO